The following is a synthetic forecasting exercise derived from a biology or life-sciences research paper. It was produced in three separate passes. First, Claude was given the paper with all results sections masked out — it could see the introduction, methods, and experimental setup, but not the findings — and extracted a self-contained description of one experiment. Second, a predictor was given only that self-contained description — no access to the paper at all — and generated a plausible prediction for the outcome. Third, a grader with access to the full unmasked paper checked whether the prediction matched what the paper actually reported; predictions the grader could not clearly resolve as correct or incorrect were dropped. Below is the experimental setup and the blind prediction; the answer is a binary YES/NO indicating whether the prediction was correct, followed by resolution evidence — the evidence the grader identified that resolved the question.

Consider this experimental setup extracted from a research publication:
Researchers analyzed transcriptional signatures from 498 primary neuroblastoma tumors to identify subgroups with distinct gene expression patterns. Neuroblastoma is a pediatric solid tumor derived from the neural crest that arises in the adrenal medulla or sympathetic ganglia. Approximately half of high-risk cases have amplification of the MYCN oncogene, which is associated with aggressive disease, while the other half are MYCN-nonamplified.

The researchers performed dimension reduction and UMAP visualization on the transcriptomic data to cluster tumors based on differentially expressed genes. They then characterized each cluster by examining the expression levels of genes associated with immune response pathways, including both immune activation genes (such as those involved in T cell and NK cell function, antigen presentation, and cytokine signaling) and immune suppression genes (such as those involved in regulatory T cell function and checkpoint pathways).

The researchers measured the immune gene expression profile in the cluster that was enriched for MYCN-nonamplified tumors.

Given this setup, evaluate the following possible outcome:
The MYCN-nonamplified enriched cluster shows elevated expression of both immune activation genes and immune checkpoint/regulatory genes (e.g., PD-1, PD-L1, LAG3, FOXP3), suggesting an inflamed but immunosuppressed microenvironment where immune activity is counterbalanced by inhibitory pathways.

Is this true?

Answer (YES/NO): YES